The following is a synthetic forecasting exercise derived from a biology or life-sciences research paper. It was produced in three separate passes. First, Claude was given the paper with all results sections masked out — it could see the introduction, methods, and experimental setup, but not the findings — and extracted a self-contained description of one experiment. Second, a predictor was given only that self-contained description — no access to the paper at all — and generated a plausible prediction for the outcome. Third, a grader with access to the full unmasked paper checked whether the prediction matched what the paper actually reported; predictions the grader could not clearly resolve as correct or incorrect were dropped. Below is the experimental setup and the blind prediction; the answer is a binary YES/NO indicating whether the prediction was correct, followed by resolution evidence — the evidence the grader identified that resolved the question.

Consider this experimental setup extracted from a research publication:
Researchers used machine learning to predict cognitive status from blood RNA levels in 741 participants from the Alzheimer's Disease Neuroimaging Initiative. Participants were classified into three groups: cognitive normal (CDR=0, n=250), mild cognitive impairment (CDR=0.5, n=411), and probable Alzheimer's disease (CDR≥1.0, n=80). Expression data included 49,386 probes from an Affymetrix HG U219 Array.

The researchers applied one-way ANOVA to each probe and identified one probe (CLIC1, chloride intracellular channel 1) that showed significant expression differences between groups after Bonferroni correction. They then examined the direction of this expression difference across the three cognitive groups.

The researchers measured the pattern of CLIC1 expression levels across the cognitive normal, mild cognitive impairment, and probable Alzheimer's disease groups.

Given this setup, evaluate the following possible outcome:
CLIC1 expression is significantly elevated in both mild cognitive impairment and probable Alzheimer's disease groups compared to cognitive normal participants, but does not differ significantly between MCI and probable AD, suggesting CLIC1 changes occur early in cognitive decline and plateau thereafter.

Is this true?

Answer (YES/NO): NO